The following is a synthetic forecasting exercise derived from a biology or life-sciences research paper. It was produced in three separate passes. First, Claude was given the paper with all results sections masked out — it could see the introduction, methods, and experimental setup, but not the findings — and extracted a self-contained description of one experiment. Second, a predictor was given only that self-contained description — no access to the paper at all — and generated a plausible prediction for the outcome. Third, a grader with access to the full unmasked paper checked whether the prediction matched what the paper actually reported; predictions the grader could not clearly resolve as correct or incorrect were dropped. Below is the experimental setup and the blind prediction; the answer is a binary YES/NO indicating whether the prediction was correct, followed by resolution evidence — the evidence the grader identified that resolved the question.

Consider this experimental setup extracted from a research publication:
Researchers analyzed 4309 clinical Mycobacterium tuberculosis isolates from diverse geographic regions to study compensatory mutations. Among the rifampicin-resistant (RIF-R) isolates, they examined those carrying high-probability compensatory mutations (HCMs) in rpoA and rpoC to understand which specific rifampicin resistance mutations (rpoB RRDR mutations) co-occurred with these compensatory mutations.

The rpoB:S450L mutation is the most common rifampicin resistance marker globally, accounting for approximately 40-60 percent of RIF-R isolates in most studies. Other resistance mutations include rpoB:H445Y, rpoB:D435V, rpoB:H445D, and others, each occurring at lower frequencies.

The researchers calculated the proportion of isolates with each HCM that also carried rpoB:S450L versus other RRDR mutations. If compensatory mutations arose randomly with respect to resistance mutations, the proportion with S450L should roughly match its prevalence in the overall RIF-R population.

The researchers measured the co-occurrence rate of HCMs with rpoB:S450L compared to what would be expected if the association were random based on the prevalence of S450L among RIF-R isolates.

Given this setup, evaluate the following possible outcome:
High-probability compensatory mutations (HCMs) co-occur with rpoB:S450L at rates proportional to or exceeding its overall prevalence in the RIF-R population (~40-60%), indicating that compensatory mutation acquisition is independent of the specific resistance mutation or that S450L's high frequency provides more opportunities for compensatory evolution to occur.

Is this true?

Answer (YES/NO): YES